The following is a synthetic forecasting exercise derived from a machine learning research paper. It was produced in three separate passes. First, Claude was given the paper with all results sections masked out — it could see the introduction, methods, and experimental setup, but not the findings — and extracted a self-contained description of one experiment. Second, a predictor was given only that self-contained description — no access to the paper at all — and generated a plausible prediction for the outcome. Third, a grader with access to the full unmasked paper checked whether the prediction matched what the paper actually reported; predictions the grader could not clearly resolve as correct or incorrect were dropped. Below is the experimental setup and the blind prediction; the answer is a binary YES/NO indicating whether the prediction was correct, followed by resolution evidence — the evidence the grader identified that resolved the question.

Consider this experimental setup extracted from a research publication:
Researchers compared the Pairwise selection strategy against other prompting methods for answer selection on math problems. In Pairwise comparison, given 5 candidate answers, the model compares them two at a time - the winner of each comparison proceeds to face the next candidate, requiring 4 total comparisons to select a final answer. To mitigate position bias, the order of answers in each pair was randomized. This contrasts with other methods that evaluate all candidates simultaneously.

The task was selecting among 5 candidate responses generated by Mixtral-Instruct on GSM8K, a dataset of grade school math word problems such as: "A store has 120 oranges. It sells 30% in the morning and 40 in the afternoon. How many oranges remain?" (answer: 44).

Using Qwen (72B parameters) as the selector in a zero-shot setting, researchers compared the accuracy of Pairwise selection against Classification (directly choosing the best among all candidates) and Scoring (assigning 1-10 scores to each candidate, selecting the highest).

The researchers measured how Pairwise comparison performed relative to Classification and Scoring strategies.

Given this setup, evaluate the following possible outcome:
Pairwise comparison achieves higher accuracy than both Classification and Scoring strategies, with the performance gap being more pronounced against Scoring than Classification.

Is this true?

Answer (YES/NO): NO